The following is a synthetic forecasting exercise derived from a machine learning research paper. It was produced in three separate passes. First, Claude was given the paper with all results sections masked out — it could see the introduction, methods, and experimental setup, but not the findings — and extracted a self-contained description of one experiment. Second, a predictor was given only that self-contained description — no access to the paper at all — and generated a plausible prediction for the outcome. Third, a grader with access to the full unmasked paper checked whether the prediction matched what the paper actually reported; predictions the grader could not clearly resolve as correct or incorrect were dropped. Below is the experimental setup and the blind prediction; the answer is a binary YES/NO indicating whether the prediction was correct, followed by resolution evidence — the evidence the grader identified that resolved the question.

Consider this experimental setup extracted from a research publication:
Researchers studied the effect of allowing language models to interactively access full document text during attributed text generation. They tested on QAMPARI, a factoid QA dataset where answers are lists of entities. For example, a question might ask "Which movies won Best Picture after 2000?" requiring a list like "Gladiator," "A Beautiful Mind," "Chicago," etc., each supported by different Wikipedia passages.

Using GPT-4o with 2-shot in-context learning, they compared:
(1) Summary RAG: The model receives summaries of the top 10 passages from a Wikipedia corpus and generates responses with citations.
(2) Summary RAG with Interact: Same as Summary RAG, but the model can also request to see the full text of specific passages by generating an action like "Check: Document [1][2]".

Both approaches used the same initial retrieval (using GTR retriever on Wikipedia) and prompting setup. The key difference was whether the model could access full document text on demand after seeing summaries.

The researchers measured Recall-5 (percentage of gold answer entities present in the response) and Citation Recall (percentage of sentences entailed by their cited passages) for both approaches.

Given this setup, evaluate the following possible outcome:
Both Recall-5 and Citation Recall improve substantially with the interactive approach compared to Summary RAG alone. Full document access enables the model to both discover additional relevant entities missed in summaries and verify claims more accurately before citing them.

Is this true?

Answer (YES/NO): NO